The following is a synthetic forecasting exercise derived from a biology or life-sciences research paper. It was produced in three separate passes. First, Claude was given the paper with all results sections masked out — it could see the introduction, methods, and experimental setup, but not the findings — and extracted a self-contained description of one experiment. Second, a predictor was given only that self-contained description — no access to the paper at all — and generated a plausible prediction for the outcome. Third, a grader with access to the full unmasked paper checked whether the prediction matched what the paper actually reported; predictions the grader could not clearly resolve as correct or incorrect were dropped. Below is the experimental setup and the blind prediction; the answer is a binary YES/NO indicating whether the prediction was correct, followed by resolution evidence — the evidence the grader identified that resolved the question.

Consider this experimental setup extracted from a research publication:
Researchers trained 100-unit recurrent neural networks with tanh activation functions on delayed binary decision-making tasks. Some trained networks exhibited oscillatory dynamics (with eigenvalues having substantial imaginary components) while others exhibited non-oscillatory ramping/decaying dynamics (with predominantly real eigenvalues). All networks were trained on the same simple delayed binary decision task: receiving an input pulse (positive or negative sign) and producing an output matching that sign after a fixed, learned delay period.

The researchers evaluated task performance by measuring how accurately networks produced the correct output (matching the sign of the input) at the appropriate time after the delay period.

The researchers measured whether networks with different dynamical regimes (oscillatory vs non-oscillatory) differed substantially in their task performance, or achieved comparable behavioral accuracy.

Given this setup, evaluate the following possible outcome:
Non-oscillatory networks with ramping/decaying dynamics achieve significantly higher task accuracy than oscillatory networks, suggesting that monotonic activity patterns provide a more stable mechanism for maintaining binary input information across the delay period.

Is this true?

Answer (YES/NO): NO